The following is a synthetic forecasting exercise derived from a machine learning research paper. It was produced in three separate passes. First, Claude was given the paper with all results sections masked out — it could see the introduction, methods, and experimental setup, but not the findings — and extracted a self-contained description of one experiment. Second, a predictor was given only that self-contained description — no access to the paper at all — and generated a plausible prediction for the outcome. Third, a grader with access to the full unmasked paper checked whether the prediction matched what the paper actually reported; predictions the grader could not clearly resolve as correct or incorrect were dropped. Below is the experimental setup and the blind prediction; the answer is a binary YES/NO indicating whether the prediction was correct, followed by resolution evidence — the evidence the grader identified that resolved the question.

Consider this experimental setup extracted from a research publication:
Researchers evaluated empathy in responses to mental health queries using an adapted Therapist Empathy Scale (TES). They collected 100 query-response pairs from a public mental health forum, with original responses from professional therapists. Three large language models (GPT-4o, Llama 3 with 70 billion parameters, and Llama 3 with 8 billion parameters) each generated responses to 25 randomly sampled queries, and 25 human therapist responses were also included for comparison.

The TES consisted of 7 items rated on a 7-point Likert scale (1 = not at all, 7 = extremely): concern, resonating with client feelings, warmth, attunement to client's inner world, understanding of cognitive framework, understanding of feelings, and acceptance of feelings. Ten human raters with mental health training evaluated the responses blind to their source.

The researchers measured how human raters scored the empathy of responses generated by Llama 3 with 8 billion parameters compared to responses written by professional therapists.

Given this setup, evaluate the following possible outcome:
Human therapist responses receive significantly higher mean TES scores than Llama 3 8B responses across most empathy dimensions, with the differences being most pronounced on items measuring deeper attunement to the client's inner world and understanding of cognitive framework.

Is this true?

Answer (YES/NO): NO